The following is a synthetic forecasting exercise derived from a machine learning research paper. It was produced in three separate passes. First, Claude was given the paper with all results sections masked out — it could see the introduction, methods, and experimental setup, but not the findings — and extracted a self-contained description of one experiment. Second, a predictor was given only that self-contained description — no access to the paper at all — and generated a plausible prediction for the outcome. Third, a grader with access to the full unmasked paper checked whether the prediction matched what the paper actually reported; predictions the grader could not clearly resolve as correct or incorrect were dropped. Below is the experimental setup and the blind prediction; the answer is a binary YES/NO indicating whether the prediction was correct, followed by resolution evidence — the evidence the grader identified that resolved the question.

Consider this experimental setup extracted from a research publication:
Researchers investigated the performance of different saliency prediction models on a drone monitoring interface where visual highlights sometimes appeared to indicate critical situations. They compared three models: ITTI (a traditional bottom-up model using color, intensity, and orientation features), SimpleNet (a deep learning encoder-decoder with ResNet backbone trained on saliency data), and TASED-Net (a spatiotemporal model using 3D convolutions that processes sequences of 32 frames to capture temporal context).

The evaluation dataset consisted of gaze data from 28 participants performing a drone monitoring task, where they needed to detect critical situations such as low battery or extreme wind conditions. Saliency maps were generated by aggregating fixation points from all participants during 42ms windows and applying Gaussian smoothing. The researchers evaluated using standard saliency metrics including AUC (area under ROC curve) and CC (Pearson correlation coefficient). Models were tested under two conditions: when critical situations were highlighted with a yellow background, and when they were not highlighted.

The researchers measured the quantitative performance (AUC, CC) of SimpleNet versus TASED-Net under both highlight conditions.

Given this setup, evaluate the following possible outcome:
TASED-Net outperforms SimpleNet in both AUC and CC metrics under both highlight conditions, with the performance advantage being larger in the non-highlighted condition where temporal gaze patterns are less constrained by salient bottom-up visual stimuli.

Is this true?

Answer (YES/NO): NO